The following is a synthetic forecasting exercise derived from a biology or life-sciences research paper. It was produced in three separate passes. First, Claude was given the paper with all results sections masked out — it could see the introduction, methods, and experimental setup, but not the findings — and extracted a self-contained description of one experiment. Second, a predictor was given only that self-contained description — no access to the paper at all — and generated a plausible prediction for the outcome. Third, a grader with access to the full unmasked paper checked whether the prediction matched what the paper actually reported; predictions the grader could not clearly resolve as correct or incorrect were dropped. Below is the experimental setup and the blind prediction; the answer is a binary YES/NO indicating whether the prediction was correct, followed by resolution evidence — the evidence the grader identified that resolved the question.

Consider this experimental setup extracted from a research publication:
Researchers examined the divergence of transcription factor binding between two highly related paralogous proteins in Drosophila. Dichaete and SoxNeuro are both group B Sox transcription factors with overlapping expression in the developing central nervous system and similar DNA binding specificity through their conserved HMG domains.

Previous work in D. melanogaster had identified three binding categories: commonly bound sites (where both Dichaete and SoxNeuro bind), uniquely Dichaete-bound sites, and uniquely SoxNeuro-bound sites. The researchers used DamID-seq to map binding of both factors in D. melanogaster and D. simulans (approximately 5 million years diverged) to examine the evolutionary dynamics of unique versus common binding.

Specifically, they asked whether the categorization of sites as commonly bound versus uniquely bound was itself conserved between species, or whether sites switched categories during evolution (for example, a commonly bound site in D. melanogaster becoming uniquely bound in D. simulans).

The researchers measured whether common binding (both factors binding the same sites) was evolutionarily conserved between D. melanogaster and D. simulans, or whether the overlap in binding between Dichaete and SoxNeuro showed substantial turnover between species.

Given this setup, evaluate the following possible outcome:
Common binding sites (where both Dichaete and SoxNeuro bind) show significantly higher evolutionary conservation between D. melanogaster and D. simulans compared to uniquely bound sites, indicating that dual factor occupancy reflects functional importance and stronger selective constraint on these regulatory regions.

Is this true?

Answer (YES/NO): YES